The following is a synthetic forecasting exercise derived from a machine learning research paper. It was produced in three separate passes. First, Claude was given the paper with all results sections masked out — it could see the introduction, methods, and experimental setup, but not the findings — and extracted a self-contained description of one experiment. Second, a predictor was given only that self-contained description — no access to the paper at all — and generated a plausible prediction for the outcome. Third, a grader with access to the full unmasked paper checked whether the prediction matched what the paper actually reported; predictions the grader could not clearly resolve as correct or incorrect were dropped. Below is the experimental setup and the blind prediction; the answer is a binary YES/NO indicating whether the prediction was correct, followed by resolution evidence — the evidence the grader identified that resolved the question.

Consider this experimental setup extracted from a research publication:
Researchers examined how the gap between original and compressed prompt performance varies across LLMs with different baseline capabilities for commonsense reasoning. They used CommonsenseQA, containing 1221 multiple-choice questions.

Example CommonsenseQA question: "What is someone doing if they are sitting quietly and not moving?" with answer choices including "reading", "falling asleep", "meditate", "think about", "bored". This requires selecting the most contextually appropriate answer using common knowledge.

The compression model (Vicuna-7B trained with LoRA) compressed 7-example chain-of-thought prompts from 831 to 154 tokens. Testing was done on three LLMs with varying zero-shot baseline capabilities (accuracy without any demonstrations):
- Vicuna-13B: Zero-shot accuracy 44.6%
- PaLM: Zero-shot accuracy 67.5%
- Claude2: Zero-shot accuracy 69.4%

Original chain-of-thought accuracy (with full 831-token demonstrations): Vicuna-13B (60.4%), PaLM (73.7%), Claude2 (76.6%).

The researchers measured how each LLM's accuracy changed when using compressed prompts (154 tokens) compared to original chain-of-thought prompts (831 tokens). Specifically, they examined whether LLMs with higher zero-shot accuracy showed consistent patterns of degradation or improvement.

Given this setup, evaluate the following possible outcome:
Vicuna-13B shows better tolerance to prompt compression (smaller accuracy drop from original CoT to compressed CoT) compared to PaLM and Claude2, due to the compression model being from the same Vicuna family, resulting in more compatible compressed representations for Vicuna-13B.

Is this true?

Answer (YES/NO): NO